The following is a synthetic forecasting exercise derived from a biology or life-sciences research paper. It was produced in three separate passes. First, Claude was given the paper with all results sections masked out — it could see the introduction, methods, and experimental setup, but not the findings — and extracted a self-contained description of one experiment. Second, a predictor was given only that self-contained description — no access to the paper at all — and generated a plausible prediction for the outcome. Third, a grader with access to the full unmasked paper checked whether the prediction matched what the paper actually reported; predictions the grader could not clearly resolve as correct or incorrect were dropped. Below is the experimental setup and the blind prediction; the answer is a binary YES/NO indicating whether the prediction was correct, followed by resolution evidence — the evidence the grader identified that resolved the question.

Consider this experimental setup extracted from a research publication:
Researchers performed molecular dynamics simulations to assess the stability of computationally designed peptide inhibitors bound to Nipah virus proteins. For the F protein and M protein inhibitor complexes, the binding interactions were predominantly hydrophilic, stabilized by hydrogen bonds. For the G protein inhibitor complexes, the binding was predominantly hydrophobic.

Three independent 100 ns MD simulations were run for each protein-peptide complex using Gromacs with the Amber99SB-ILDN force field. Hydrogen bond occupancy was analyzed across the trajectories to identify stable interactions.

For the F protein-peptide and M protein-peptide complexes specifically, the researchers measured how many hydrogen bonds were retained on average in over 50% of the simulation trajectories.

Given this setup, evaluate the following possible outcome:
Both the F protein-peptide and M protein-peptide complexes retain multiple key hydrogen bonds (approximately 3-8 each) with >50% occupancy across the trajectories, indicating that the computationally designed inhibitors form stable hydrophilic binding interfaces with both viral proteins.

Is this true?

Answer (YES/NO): NO